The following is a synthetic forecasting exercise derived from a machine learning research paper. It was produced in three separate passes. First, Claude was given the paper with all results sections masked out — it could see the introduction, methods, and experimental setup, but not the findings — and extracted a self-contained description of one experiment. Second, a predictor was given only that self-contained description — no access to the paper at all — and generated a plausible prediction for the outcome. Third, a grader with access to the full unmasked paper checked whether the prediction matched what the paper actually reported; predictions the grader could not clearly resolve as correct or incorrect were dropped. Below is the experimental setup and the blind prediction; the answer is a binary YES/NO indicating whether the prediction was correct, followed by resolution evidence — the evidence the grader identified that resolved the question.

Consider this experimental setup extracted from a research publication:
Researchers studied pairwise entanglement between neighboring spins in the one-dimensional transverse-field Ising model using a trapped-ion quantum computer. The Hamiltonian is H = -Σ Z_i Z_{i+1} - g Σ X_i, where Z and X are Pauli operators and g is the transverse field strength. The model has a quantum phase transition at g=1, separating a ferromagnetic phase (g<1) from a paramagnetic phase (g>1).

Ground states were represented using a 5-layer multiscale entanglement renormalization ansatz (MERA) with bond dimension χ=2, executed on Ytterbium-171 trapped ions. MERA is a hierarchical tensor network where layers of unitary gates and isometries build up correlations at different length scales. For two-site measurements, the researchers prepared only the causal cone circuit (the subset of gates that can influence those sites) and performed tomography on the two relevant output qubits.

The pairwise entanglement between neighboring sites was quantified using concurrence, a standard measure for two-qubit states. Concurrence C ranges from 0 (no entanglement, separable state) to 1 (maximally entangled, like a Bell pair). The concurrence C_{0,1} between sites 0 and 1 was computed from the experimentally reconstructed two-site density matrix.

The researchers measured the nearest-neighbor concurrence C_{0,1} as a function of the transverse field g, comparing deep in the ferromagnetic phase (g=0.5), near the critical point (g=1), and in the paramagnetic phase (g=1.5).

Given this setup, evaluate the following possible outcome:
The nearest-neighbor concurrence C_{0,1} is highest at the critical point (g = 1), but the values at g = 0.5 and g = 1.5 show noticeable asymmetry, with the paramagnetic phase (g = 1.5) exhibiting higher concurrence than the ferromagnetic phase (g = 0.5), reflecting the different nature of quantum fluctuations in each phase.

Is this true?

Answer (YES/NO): NO